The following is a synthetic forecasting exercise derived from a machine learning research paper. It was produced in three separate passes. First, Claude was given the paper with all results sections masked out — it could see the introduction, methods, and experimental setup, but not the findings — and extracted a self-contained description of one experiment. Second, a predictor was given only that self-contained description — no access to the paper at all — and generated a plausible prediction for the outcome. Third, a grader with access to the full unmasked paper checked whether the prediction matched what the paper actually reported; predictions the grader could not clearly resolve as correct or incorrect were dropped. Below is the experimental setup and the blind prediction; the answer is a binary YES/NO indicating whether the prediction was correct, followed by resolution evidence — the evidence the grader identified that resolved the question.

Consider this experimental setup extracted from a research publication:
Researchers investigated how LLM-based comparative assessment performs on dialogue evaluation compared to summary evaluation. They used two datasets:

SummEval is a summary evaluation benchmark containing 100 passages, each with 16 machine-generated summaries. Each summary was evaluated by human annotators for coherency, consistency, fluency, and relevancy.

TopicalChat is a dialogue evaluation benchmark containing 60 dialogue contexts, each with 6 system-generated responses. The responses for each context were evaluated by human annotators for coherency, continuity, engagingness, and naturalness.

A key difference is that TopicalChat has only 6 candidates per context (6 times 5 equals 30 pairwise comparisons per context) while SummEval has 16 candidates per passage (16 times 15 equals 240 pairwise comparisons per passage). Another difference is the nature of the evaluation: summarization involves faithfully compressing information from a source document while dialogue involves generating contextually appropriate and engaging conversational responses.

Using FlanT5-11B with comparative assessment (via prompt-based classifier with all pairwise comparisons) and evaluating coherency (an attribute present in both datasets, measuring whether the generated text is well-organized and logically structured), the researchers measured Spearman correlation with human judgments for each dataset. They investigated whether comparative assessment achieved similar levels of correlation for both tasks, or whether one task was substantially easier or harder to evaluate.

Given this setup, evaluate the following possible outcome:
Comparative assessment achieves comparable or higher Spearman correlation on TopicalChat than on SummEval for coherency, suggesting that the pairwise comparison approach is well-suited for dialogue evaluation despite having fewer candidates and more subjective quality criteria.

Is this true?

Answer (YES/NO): YES